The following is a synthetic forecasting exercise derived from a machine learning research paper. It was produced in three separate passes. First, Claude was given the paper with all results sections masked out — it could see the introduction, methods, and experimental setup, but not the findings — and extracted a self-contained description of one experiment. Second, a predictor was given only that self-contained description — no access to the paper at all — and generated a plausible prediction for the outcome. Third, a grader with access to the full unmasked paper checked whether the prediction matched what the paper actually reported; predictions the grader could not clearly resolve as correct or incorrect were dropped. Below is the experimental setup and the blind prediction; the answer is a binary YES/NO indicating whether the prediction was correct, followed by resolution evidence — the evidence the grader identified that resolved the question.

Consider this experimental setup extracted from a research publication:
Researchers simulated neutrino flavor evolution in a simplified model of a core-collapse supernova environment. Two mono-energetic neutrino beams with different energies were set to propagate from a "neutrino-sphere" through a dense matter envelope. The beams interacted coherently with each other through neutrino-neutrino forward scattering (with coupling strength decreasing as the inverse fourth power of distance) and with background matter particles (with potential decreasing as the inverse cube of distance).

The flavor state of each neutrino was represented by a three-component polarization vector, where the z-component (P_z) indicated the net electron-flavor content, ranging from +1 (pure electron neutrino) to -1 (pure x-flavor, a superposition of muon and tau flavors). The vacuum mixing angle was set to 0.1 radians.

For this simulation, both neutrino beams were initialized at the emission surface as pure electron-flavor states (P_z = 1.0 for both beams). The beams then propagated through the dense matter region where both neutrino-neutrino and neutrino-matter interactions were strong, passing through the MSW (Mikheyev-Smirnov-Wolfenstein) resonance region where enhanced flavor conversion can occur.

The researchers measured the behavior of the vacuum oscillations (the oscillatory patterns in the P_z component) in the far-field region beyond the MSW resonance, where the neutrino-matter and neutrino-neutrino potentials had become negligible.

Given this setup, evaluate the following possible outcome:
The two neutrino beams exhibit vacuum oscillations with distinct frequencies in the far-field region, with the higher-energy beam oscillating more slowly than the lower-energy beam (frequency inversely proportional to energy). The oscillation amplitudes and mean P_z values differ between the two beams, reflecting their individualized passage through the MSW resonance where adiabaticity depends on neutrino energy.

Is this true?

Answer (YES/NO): NO